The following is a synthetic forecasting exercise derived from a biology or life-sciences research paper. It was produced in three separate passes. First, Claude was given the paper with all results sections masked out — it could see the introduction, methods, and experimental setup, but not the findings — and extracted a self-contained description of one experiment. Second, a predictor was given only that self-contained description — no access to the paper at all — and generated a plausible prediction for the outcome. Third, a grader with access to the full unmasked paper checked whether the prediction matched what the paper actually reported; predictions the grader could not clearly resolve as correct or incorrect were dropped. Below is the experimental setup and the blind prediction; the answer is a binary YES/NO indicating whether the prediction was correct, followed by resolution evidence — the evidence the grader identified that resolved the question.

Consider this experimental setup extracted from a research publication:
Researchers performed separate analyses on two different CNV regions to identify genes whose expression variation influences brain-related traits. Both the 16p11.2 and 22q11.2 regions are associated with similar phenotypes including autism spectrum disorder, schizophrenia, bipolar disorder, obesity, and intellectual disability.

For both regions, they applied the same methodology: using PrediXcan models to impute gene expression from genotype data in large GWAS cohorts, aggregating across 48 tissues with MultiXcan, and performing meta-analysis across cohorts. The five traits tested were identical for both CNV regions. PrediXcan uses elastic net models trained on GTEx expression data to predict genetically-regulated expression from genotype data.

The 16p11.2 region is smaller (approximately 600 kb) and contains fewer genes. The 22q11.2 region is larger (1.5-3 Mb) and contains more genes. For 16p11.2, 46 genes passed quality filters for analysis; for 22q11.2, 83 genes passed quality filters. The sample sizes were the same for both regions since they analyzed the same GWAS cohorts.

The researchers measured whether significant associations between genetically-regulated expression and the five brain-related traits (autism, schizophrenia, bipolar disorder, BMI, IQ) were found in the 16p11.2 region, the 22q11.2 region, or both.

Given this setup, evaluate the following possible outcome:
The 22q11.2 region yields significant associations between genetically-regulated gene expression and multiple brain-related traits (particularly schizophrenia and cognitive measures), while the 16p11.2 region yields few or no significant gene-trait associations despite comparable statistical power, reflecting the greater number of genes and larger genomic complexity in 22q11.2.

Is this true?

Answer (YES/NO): NO